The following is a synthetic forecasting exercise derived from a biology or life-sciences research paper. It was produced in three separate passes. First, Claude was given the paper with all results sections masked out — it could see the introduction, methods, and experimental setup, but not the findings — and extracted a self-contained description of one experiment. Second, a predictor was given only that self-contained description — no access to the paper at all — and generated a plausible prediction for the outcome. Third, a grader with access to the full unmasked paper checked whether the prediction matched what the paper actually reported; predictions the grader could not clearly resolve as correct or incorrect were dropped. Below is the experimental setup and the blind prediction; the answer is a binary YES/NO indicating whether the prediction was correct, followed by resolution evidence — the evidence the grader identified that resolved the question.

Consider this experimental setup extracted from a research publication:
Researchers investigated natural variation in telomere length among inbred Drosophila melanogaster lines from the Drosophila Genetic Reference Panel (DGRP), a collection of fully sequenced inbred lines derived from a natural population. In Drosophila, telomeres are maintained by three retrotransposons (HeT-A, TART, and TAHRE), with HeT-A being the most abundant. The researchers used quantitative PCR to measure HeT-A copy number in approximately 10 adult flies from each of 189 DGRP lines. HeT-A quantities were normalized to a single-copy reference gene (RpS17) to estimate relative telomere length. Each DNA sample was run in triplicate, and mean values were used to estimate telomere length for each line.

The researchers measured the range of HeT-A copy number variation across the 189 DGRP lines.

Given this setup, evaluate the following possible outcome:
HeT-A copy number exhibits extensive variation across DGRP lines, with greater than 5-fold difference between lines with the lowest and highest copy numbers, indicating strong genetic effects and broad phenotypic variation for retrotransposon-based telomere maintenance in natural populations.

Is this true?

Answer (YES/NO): YES